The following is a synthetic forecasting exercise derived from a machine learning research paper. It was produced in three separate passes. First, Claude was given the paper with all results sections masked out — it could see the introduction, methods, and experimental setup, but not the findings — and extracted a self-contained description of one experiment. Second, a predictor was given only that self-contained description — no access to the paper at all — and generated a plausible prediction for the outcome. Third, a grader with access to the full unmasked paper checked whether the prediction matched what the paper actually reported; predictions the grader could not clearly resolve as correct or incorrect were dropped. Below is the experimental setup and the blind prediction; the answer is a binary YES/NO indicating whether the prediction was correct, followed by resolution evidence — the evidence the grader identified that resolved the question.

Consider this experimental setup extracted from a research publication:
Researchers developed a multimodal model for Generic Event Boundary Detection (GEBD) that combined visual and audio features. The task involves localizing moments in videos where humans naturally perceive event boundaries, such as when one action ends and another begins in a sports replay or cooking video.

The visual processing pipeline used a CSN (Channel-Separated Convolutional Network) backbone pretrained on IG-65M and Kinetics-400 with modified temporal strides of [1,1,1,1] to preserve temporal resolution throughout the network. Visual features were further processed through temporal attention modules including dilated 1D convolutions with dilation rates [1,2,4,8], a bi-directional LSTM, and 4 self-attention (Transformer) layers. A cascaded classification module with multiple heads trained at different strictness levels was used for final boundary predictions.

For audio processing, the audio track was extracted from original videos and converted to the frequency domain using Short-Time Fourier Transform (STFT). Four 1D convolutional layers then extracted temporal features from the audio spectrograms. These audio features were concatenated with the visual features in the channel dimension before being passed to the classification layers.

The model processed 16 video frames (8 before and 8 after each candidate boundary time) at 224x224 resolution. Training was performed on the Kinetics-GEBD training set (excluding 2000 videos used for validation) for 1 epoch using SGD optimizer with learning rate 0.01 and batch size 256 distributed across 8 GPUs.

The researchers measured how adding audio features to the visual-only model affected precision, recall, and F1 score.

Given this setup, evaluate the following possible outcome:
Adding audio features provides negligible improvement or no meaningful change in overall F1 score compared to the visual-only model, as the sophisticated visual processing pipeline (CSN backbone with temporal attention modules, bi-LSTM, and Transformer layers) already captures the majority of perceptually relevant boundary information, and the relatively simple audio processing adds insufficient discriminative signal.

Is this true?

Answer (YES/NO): NO